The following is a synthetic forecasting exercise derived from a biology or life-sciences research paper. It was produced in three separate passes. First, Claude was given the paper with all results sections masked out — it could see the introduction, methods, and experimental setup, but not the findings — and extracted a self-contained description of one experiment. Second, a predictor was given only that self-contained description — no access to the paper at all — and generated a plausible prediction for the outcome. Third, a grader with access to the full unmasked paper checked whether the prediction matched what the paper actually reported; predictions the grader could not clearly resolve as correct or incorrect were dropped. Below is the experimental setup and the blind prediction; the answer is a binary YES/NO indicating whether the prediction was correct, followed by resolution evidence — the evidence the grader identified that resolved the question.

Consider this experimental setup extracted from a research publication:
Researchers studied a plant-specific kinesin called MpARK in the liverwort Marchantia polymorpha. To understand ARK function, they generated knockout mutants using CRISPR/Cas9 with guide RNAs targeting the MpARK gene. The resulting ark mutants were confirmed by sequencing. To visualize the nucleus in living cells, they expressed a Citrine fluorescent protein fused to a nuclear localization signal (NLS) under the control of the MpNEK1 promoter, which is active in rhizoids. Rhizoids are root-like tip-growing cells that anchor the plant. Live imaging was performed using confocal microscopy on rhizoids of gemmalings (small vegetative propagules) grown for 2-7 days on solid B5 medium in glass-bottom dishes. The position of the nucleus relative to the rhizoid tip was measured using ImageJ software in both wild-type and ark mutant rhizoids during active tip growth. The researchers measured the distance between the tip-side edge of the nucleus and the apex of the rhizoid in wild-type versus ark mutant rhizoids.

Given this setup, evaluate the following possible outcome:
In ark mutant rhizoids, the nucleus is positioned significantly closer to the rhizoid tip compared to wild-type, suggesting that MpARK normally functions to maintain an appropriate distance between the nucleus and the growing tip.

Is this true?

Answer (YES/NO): NO